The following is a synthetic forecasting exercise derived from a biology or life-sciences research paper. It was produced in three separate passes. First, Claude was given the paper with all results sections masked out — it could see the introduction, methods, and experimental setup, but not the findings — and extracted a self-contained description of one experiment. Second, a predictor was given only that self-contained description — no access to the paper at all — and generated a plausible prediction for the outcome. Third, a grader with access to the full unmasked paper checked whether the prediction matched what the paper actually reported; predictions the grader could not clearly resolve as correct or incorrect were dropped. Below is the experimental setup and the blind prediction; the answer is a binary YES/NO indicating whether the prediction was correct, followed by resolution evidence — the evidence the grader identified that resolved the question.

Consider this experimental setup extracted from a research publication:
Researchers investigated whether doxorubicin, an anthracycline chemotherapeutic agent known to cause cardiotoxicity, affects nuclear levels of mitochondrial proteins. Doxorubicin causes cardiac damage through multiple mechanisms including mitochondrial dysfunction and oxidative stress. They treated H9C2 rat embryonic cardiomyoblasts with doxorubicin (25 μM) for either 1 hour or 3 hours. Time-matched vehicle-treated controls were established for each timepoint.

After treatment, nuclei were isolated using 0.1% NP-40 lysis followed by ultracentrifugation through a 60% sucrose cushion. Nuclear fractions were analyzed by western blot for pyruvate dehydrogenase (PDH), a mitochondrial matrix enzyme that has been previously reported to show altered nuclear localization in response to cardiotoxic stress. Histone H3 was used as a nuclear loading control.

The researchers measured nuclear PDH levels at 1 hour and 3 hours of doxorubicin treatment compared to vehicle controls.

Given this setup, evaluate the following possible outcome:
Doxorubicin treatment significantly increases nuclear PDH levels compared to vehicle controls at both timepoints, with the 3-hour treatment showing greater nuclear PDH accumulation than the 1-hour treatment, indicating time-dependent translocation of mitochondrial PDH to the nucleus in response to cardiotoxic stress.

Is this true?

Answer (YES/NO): NO